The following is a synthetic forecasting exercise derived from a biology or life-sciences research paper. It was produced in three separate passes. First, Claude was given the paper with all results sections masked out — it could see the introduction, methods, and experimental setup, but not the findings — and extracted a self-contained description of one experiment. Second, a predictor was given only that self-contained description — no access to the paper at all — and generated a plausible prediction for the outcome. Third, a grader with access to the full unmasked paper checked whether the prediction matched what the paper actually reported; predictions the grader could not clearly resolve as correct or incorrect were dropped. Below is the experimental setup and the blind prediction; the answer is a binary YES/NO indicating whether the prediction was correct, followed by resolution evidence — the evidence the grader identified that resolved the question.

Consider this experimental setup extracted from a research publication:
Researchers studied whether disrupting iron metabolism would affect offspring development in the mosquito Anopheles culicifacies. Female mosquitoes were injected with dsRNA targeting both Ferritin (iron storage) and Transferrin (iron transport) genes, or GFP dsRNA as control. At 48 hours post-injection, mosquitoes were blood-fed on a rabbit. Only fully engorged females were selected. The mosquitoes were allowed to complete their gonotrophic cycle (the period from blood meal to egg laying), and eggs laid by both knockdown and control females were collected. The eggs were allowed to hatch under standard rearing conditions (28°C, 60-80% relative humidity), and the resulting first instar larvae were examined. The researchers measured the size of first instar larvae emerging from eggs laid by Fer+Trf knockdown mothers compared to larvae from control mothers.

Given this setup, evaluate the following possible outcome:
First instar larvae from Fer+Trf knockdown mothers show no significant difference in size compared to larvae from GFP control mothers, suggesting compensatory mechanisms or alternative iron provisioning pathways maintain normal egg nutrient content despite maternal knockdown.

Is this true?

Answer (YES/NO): NO